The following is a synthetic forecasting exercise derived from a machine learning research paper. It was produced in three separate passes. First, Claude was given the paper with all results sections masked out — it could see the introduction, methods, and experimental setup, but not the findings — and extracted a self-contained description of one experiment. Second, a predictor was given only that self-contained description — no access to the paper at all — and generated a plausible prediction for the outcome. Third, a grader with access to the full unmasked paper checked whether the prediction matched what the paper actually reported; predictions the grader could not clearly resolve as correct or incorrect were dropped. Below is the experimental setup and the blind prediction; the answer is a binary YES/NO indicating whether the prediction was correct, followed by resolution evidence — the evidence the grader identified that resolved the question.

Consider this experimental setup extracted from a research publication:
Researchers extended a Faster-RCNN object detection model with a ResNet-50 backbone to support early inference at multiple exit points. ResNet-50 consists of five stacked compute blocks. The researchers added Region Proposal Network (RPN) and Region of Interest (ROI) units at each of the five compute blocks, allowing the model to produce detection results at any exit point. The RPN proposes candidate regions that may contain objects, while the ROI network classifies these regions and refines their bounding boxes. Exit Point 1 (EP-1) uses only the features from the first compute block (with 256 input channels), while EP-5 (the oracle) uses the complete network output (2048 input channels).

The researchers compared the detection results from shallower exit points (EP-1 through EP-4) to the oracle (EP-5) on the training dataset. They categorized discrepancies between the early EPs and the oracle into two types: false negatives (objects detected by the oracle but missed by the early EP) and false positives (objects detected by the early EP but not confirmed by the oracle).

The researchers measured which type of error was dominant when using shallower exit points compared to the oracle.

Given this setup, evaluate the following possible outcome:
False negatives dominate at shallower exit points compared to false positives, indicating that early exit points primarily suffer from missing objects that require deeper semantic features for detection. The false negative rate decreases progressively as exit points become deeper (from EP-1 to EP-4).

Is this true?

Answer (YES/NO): YES